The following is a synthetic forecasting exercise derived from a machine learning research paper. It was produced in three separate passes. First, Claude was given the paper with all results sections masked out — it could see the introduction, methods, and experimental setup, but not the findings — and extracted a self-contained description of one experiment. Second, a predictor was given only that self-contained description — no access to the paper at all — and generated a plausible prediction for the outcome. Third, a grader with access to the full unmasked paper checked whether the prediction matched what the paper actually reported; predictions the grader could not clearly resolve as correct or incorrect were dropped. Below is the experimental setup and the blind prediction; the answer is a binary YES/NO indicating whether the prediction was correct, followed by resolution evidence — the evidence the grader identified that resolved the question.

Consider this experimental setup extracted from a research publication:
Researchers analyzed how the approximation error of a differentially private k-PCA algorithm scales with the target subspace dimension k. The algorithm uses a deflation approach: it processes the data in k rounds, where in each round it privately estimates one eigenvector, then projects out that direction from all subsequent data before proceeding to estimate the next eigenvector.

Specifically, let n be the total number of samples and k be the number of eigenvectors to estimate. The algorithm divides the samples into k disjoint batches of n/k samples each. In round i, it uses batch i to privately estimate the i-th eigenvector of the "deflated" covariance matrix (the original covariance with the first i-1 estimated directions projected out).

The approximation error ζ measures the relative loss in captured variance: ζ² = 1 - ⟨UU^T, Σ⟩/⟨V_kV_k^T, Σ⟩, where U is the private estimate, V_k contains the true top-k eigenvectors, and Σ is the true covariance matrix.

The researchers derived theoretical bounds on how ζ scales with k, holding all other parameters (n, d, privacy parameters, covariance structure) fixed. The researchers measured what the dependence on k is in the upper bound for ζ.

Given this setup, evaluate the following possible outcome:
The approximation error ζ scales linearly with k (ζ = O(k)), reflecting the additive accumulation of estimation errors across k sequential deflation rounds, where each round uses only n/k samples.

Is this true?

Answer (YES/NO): YES